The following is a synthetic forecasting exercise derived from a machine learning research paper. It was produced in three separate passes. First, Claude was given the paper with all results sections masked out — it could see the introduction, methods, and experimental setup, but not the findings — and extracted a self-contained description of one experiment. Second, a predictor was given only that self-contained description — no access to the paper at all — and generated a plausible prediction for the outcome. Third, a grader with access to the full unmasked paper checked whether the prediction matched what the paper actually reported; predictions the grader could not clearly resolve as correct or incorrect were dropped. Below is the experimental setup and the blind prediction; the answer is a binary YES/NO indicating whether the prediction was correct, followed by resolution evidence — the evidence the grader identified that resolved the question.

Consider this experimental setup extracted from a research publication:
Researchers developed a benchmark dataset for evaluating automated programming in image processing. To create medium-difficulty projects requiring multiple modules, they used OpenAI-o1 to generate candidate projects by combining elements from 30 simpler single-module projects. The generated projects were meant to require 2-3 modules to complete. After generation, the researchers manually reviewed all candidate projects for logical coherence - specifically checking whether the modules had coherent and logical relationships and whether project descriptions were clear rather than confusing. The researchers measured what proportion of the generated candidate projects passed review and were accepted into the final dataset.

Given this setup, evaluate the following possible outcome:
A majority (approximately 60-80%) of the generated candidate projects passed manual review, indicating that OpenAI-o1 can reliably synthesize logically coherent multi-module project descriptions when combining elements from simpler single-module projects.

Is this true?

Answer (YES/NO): NO